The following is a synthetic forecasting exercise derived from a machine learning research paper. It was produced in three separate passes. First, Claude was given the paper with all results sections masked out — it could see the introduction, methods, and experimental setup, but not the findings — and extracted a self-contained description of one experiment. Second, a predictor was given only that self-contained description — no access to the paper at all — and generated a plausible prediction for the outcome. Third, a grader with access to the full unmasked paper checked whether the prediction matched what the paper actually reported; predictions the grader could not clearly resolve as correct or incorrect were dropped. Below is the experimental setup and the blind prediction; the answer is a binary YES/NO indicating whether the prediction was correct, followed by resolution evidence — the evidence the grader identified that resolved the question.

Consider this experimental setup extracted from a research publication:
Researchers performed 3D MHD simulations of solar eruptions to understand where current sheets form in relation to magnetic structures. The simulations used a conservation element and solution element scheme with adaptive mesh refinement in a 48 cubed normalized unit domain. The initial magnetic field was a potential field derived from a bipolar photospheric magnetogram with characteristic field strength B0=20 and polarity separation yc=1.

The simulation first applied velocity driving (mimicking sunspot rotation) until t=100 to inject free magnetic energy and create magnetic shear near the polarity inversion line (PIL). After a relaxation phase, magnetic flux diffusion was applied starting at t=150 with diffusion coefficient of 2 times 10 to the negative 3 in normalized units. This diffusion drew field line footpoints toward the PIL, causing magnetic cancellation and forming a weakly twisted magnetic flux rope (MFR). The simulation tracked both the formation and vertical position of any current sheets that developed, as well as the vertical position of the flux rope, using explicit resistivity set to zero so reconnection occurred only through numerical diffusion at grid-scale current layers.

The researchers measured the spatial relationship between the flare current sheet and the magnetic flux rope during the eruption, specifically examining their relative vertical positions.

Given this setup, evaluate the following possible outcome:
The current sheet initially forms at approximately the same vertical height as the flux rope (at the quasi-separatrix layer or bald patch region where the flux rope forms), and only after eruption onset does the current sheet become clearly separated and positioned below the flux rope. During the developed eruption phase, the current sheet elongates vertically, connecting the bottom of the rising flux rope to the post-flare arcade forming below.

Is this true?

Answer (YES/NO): NO